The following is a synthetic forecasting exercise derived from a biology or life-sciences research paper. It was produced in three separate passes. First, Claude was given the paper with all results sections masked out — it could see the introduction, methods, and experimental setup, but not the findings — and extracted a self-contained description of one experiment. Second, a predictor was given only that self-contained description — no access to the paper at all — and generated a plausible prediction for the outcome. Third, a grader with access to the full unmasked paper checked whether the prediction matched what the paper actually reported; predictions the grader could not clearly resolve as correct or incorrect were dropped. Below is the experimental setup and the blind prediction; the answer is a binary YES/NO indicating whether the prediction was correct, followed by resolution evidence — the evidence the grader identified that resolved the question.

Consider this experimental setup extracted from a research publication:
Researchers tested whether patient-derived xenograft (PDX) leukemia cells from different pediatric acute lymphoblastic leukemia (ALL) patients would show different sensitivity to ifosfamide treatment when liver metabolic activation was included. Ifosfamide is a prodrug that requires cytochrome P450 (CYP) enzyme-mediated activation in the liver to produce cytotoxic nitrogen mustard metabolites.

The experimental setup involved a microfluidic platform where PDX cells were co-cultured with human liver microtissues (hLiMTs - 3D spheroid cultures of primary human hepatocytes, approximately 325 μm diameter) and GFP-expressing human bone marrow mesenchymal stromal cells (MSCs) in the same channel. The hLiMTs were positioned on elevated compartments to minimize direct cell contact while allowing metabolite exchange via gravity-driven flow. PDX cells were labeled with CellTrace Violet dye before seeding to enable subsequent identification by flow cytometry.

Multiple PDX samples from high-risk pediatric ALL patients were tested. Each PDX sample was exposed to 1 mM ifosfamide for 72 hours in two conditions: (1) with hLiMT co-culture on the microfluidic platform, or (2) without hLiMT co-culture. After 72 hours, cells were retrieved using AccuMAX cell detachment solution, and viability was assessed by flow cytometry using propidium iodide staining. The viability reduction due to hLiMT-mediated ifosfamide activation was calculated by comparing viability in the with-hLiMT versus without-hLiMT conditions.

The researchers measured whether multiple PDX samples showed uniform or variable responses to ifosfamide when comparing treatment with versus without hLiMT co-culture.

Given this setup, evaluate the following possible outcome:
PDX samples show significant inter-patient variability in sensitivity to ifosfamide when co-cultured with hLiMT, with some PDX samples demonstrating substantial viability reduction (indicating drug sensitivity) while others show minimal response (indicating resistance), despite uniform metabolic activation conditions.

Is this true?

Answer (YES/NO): YES